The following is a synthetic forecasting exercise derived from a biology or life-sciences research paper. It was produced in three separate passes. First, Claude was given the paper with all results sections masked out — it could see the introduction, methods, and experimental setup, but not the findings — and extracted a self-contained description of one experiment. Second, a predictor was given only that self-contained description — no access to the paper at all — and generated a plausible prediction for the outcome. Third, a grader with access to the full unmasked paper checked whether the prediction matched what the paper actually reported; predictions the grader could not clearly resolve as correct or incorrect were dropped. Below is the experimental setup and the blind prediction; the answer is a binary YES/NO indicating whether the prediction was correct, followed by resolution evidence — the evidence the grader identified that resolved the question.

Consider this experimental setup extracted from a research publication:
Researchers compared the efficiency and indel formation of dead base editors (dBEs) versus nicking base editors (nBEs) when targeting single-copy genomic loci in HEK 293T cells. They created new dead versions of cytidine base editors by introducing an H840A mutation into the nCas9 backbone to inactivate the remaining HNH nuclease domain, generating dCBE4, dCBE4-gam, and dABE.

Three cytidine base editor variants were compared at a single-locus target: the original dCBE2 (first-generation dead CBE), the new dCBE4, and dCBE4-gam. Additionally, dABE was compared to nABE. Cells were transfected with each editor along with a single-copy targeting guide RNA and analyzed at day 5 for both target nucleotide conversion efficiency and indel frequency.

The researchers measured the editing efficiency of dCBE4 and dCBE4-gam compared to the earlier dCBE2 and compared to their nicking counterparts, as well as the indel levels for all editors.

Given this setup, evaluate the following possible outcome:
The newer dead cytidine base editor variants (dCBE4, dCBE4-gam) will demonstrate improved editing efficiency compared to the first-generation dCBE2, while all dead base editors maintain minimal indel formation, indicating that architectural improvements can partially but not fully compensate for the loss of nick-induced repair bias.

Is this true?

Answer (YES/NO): YES